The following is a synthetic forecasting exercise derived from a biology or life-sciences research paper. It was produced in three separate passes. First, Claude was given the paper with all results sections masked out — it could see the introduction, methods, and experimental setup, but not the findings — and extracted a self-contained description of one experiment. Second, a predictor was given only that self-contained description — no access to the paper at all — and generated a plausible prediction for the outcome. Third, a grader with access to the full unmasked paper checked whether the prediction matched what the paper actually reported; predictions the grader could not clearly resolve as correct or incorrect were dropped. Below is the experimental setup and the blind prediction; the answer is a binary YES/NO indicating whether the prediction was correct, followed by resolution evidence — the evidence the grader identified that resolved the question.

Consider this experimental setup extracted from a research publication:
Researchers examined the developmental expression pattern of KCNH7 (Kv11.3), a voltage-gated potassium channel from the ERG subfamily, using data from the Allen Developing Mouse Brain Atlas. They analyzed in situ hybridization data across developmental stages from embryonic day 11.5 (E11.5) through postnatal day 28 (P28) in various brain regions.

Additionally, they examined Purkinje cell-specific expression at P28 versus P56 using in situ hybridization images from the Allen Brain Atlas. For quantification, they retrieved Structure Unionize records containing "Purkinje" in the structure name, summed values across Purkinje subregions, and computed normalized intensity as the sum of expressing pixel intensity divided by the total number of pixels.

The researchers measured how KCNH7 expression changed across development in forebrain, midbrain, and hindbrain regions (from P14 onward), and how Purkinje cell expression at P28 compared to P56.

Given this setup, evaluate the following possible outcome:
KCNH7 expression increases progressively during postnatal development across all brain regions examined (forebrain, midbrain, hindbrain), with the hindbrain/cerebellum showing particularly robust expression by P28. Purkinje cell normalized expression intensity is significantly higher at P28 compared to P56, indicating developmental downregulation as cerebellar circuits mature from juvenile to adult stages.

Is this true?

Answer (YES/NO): NO